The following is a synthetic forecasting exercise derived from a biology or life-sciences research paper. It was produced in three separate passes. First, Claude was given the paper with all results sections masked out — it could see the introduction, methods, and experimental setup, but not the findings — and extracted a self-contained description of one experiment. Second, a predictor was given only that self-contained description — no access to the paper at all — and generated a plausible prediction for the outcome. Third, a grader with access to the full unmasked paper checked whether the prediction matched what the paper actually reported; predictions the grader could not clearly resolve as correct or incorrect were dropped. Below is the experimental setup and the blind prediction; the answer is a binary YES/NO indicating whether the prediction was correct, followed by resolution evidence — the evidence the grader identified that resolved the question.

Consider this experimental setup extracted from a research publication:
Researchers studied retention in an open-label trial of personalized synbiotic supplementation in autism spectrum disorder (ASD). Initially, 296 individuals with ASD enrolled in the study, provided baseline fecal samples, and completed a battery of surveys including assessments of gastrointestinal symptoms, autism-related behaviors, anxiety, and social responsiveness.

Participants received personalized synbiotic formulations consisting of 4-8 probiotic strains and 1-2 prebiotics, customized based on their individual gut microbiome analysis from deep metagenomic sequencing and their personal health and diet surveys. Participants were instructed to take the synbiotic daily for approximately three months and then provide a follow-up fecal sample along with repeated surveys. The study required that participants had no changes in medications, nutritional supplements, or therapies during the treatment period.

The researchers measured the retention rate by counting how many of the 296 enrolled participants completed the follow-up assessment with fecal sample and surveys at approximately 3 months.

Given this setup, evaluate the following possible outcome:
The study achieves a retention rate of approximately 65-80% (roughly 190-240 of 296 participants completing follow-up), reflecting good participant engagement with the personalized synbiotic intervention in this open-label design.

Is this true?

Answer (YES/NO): NO